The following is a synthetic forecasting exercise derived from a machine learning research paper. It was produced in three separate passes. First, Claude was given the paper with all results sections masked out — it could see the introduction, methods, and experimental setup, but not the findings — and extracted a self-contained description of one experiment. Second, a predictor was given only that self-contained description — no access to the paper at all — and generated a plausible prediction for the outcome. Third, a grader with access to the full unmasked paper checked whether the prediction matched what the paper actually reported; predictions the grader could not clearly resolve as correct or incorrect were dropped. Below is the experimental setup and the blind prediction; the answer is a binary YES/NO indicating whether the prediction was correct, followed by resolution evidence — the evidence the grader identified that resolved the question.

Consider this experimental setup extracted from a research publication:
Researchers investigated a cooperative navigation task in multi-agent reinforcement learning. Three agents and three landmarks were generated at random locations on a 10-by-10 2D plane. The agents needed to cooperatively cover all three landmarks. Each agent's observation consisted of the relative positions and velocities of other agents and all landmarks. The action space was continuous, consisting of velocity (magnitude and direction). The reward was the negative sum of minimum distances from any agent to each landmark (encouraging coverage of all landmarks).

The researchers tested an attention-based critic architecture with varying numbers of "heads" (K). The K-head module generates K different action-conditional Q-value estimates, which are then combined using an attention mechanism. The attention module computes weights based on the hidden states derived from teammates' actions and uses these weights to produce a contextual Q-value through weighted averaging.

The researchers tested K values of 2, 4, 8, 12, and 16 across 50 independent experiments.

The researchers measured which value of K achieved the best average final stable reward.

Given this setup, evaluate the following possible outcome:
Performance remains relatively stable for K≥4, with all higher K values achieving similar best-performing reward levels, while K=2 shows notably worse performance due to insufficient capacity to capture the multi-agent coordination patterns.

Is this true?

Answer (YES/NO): NO